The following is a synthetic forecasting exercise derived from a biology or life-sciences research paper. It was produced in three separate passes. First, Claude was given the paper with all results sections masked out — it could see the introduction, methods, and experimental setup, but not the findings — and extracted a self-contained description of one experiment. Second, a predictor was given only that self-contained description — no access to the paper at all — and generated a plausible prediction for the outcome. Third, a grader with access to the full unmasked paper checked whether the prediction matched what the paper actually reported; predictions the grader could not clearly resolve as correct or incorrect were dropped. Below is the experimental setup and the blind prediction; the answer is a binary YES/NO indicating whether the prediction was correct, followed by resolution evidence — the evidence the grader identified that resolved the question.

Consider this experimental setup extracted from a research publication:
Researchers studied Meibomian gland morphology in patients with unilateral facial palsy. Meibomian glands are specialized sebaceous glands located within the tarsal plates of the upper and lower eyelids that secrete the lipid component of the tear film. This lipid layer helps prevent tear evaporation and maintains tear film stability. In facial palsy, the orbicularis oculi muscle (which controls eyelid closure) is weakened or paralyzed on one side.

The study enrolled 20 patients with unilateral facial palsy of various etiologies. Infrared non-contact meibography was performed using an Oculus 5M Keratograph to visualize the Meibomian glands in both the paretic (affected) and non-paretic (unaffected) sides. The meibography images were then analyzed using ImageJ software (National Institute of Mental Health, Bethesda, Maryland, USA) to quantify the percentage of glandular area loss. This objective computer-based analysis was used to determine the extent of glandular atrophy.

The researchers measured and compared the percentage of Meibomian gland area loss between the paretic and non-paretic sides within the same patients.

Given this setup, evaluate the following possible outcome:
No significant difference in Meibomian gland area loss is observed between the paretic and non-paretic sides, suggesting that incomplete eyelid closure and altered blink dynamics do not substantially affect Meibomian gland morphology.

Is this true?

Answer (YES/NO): NO